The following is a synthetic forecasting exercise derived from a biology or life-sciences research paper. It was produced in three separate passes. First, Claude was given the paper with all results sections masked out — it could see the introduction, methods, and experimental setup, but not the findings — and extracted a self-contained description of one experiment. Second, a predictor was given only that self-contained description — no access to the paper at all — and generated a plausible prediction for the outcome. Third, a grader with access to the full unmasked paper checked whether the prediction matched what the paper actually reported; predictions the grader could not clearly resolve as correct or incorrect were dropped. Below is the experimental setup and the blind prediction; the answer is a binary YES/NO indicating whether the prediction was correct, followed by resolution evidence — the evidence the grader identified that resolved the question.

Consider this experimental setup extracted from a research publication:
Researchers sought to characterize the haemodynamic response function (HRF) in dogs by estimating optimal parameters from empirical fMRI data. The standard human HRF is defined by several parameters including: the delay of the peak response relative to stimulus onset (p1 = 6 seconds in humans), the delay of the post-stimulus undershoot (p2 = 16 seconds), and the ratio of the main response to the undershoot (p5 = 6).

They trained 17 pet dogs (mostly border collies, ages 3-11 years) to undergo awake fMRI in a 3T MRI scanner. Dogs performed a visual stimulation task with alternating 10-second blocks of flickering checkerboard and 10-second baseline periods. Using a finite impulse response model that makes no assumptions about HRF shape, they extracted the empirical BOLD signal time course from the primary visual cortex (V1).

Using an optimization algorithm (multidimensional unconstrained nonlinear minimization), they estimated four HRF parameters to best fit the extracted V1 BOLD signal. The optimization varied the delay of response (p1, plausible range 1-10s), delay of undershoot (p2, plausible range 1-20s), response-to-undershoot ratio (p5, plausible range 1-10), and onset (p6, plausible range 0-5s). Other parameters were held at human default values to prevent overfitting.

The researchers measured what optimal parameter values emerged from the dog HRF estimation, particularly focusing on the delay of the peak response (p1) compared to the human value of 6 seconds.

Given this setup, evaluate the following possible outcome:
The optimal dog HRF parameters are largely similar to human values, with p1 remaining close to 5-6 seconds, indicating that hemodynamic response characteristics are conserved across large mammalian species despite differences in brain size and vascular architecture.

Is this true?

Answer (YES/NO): NO